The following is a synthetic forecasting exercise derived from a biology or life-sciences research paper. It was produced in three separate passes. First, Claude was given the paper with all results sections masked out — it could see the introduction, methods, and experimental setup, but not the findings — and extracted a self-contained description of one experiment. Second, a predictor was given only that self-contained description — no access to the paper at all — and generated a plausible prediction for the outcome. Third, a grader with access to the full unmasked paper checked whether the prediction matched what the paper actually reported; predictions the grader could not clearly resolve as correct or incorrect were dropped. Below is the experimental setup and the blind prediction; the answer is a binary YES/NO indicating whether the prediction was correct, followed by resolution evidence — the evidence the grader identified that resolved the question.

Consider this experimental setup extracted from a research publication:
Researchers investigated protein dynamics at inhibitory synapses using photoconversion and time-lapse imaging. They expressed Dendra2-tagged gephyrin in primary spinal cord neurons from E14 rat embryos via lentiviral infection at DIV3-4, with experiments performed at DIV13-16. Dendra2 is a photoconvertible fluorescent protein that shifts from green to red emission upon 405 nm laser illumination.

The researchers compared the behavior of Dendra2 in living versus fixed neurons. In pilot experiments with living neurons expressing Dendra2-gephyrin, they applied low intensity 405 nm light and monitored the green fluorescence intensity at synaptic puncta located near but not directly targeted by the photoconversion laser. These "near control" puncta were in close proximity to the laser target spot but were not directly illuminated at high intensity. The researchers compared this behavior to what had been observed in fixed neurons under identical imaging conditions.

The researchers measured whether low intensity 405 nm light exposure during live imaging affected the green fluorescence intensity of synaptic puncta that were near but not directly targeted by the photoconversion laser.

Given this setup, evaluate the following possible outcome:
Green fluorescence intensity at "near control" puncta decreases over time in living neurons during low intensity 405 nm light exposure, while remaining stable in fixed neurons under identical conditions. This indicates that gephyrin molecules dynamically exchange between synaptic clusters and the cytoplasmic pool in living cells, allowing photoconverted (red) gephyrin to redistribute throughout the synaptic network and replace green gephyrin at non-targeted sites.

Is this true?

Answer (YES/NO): NO